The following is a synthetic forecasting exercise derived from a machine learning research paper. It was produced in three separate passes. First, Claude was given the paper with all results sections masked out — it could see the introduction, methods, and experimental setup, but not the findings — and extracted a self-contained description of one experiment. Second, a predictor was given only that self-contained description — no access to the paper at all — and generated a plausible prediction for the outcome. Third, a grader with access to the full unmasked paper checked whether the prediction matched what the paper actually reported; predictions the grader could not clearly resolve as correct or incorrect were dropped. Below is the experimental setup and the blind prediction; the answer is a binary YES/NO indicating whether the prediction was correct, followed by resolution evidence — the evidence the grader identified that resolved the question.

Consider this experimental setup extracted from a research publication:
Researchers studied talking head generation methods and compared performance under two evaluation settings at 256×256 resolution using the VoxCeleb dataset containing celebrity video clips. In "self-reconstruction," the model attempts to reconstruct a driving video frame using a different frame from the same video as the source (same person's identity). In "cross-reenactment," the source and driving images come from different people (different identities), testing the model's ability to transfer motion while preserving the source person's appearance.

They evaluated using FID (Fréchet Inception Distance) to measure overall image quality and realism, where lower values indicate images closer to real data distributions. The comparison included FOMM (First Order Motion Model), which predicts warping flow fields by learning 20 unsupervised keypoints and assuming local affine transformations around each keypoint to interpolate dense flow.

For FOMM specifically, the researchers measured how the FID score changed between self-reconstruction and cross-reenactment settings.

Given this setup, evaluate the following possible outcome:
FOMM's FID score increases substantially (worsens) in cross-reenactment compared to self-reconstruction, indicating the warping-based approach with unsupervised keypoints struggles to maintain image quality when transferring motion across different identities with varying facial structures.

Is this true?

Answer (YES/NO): YES